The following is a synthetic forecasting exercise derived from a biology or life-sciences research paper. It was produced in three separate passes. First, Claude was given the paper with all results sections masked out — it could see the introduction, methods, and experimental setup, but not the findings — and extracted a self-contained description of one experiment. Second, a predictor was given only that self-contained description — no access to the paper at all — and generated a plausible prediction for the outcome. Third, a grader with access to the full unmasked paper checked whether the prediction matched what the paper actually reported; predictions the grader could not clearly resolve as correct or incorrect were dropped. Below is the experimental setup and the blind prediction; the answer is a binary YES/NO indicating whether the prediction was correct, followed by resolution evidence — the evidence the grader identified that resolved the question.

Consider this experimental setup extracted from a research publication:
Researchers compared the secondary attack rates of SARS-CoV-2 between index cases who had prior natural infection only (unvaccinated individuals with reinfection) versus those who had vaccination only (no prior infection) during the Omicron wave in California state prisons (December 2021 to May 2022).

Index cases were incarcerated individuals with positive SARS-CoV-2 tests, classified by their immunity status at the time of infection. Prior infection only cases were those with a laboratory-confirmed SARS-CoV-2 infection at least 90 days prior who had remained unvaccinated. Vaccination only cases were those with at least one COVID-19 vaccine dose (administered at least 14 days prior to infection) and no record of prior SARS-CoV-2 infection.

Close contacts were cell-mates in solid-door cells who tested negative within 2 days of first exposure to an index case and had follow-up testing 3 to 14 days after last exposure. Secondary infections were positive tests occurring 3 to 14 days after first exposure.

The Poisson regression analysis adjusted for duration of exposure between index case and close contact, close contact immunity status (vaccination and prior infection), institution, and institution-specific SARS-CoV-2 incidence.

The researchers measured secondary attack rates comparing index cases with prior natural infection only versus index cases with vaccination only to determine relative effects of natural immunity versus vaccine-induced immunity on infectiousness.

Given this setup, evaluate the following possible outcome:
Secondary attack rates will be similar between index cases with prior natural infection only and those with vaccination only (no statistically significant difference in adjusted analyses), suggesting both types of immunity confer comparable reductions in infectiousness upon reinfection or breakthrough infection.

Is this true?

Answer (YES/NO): YES